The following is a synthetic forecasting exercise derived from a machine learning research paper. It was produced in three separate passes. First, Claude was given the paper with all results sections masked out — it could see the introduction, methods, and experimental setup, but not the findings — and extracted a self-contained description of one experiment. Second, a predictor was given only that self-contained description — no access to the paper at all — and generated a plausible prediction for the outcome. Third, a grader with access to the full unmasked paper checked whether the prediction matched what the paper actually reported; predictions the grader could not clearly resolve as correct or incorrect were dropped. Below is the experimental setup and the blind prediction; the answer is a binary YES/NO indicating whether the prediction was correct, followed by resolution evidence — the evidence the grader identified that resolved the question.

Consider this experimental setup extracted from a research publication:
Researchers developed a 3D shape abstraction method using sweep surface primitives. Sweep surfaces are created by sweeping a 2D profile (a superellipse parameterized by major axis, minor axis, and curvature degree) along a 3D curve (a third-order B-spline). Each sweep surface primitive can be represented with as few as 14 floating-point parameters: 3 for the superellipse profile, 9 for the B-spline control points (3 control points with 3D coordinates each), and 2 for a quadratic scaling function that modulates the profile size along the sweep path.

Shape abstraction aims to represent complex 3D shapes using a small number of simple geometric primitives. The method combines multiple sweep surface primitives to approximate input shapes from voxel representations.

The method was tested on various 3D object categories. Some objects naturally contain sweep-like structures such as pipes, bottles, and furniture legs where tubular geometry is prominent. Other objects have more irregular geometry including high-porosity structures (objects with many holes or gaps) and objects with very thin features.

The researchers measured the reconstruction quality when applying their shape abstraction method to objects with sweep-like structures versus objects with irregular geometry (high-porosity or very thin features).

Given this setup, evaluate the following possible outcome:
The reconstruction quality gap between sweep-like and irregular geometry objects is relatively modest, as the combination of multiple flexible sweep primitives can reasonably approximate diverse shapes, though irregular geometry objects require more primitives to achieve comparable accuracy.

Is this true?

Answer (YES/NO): NO